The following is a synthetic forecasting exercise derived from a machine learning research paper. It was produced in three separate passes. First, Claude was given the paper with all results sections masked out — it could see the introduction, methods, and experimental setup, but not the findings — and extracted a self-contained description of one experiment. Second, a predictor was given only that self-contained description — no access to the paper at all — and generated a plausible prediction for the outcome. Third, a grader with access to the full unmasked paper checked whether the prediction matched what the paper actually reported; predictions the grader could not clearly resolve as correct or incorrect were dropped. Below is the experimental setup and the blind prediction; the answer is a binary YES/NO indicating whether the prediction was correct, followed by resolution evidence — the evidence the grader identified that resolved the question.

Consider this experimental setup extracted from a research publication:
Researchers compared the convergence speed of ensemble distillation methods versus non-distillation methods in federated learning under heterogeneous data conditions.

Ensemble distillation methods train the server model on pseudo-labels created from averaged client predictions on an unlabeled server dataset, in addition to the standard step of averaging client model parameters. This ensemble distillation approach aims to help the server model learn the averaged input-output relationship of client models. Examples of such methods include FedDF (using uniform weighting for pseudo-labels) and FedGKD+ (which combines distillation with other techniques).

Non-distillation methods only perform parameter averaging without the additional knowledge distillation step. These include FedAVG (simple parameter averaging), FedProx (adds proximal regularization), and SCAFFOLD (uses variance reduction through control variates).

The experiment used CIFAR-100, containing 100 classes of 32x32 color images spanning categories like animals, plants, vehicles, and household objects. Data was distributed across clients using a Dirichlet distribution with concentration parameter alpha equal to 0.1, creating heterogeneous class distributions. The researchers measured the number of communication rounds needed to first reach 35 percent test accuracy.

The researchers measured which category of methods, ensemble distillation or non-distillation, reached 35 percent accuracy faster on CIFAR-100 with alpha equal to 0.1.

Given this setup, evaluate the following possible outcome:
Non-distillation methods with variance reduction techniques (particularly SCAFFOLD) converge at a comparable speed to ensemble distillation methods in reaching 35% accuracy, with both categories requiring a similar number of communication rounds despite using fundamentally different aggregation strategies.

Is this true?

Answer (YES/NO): NO